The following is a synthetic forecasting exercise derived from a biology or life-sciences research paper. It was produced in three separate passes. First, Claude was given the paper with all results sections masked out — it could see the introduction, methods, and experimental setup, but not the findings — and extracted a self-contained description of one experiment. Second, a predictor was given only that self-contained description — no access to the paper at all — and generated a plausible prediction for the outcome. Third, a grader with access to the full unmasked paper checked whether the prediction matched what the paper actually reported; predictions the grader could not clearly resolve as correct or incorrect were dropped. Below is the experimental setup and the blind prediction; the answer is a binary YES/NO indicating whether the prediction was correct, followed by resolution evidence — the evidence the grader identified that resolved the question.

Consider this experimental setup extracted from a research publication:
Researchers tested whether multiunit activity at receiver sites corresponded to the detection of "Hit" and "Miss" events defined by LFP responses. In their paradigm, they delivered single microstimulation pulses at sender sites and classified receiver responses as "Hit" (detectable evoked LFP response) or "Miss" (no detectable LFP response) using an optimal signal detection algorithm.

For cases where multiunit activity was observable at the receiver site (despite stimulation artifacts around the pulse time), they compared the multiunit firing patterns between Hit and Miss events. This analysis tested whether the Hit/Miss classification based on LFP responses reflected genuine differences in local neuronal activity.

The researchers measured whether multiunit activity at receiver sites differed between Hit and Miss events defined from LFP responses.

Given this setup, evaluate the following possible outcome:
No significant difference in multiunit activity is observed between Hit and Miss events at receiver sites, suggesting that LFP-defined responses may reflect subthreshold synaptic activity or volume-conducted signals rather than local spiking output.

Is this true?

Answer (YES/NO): NO